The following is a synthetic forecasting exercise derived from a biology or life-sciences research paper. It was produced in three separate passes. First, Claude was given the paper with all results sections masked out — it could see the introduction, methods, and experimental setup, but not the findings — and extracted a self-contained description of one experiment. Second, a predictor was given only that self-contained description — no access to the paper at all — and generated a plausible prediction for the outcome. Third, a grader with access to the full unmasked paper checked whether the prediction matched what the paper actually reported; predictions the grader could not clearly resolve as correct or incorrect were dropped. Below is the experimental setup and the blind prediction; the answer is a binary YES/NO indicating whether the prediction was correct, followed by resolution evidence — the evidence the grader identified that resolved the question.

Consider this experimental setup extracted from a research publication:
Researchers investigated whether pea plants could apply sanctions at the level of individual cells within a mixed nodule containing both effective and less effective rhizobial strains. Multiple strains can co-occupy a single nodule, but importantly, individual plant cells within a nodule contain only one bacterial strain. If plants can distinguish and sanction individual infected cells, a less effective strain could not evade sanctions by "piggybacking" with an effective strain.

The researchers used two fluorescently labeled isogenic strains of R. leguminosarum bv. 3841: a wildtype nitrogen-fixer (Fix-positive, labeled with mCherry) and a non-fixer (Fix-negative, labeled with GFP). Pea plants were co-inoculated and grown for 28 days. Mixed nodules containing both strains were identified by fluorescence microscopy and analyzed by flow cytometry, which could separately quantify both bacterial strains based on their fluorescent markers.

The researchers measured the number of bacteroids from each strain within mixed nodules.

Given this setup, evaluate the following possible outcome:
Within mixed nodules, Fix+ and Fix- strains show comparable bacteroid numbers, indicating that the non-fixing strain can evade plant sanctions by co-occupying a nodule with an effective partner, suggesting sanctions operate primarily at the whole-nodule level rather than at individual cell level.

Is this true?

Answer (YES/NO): NO